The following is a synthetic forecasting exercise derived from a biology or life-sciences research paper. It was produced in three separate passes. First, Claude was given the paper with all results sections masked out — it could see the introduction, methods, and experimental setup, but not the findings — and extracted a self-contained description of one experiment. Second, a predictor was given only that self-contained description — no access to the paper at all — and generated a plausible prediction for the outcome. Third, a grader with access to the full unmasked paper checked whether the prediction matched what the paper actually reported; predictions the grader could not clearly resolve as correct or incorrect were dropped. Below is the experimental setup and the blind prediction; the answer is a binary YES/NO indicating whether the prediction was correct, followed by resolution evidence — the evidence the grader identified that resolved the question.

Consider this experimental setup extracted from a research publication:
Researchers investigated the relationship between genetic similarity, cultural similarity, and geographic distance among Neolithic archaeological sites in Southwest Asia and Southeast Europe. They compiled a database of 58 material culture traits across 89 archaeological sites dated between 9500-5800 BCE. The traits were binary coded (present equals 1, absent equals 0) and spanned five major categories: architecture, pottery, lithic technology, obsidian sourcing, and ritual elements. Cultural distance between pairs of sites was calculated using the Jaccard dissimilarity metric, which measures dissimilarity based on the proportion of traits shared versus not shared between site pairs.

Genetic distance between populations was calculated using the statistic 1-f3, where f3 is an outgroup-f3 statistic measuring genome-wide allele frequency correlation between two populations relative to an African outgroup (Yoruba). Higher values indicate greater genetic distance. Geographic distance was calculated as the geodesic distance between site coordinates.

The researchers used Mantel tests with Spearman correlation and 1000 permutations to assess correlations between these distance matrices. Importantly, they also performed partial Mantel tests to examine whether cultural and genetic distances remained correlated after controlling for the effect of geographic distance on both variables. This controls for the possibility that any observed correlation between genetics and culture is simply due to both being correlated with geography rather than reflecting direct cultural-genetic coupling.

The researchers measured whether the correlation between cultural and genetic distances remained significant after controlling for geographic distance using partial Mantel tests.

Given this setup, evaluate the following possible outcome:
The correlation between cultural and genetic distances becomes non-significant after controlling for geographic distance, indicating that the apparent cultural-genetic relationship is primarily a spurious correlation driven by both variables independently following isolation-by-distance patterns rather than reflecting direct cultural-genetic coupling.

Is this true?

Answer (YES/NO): YES